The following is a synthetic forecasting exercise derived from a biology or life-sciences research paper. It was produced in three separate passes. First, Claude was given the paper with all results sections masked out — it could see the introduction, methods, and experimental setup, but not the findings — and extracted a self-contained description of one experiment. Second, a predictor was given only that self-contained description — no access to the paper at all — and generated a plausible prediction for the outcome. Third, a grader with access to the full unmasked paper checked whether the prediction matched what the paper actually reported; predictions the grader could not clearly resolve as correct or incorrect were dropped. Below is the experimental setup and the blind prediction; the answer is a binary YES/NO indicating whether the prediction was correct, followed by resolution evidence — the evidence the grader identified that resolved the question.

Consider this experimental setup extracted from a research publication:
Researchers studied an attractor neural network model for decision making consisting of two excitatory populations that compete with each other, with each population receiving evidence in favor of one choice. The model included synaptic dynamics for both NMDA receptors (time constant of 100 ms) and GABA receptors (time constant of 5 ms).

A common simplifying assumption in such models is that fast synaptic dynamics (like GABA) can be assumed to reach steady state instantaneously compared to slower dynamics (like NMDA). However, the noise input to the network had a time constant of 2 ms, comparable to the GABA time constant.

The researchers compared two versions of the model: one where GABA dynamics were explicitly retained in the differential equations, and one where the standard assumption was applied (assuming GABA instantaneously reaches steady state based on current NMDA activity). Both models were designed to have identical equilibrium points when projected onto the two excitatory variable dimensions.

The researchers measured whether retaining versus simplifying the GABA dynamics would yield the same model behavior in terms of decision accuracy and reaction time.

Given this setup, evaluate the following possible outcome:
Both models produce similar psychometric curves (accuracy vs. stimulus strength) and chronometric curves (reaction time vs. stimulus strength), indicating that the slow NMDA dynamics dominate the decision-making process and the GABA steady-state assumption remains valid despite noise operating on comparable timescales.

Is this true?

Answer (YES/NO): NO